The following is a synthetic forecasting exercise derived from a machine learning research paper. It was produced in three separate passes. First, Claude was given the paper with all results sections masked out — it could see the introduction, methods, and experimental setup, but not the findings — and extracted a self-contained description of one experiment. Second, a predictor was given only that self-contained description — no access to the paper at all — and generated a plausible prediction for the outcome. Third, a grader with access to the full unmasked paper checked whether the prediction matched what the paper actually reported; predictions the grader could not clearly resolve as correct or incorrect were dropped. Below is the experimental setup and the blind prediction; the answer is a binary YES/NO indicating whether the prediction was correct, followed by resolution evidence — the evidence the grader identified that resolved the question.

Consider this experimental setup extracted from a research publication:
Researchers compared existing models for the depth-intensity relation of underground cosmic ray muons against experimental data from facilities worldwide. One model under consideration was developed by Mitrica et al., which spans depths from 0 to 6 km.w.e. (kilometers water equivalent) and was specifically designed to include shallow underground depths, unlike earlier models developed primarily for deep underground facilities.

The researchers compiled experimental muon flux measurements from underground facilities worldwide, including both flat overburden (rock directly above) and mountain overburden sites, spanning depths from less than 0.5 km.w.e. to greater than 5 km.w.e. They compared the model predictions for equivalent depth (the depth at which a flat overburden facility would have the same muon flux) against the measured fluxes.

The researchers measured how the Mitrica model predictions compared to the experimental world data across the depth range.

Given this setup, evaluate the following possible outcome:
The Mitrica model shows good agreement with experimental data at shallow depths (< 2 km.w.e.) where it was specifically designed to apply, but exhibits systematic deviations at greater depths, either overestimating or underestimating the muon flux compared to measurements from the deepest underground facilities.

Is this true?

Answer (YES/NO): NO